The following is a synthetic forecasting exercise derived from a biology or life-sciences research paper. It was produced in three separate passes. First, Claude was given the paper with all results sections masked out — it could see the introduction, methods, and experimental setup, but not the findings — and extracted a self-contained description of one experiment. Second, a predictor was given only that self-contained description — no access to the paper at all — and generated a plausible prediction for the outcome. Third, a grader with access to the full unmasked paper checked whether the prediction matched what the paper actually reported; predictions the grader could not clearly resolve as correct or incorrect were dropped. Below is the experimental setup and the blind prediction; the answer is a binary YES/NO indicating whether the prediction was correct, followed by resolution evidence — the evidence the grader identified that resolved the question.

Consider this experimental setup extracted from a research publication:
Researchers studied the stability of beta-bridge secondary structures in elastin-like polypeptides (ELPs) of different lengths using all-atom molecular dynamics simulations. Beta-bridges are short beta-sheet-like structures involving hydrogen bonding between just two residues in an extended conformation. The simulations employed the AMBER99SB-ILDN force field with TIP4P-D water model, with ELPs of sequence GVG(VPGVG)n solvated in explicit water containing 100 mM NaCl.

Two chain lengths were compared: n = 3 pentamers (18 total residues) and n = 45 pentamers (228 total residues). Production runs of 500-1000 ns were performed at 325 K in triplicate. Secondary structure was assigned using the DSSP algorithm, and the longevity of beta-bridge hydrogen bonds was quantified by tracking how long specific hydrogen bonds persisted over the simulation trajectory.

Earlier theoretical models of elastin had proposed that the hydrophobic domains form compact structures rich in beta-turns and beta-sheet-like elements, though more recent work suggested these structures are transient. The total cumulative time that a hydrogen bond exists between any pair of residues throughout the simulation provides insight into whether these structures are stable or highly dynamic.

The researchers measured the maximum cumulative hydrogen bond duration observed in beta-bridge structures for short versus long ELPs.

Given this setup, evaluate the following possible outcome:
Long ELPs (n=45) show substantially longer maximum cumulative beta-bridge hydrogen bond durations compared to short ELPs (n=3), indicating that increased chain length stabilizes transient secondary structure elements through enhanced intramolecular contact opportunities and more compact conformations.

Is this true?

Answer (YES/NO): YES